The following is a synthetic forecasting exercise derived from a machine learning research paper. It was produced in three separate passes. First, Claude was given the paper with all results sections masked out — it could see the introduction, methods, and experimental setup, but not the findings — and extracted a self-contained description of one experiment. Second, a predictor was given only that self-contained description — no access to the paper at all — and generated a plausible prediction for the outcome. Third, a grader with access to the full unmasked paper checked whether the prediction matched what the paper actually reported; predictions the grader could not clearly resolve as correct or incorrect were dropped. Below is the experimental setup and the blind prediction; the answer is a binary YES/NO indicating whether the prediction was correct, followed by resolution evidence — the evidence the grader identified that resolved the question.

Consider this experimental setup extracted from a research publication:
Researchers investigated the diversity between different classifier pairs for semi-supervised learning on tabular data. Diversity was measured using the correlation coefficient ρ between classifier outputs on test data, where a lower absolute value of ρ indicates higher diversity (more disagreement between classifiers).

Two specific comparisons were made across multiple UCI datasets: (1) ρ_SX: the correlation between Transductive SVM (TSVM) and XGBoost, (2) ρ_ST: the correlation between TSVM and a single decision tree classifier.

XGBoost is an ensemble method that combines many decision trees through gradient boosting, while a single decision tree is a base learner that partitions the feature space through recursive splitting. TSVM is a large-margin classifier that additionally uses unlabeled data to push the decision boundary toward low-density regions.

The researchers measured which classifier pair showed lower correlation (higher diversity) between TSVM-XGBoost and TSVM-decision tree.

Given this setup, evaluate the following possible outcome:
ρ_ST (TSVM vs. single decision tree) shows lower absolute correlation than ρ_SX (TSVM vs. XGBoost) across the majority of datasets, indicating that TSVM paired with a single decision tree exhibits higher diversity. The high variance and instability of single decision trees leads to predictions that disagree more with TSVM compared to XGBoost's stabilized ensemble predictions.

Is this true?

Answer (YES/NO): YES